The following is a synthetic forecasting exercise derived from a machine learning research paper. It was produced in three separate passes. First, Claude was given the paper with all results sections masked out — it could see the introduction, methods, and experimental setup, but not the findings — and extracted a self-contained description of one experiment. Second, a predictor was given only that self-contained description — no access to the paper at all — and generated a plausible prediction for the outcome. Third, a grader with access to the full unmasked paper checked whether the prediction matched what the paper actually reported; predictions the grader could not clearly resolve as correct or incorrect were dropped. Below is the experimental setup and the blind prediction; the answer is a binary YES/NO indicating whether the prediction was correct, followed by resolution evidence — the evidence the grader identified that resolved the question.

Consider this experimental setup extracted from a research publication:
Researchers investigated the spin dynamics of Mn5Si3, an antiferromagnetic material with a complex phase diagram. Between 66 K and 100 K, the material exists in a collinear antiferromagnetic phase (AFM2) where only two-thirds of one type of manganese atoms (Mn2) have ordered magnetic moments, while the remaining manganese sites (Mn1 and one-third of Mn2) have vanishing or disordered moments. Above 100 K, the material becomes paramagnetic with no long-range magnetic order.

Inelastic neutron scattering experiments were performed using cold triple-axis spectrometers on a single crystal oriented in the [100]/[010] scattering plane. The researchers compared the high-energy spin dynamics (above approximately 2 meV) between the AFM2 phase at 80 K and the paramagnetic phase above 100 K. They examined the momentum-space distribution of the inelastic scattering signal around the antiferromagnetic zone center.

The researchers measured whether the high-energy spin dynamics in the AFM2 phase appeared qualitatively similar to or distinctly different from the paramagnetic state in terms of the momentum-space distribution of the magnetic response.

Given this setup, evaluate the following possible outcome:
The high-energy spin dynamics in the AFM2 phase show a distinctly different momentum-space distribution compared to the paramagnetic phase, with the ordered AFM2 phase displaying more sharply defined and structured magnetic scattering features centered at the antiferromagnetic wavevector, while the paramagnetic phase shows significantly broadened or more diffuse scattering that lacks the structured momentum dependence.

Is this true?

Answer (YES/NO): NO